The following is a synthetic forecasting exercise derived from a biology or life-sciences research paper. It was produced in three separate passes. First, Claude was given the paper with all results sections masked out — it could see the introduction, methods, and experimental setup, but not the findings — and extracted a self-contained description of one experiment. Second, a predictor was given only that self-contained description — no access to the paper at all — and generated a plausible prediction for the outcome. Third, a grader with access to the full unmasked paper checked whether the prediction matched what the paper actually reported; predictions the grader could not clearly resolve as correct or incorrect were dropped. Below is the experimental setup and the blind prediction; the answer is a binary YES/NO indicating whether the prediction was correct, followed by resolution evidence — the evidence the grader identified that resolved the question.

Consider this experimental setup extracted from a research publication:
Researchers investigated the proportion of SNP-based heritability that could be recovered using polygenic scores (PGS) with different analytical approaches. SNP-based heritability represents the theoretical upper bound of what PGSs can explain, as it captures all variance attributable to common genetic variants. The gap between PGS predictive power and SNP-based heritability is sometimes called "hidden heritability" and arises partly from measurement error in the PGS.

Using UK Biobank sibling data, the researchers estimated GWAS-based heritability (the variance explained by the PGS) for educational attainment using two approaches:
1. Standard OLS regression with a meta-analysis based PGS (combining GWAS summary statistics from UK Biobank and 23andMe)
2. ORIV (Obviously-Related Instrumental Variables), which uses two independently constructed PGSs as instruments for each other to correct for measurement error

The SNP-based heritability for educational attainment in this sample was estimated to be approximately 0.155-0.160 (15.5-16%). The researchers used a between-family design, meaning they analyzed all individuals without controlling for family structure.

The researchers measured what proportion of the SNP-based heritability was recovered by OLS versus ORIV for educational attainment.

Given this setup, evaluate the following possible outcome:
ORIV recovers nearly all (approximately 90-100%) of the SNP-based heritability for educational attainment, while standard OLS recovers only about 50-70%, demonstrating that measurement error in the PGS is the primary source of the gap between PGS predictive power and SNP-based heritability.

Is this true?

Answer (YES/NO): NO